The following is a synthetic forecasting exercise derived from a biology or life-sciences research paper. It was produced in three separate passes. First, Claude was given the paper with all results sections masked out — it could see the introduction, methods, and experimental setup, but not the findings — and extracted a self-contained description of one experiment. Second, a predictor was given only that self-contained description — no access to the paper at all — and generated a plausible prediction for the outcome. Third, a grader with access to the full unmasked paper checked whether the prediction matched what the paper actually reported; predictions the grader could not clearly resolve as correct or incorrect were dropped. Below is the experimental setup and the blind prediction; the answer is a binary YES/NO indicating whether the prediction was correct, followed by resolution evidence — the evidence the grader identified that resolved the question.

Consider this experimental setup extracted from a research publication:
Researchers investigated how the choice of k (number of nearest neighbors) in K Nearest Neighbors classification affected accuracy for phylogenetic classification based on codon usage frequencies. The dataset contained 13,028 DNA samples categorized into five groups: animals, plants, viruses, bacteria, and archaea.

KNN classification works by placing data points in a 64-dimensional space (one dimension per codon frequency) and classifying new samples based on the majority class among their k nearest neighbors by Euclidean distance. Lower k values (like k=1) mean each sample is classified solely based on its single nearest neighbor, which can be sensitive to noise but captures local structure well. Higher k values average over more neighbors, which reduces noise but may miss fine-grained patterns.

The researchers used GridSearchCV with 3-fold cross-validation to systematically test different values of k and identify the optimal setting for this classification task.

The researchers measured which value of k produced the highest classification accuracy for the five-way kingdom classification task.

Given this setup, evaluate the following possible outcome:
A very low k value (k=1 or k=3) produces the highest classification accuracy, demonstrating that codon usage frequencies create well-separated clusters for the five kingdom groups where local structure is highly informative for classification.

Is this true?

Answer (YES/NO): YES